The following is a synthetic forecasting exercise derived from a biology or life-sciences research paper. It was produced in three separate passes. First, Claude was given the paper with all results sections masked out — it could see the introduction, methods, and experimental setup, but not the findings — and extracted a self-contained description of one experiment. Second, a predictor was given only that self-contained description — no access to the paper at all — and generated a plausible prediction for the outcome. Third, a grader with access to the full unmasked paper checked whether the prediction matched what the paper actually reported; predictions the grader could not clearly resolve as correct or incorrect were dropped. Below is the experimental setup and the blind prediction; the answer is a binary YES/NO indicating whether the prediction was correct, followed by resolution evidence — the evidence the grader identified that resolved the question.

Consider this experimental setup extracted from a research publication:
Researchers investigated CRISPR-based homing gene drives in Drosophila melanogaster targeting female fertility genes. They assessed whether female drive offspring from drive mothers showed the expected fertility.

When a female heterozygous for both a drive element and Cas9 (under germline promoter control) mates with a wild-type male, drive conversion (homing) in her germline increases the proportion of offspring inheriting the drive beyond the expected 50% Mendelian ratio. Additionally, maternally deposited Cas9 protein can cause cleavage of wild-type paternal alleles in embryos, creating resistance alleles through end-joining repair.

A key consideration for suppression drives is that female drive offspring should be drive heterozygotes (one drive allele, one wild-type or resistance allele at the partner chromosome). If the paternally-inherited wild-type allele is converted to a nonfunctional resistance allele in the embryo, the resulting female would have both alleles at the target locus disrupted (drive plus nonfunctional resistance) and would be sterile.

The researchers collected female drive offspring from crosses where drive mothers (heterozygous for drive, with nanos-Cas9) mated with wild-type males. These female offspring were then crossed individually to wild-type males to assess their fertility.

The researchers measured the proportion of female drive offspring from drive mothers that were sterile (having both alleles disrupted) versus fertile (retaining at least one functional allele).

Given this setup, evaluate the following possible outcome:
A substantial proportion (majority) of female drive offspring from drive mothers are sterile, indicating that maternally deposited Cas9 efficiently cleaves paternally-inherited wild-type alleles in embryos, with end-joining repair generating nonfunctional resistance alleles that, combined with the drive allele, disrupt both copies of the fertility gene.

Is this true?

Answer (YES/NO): NO